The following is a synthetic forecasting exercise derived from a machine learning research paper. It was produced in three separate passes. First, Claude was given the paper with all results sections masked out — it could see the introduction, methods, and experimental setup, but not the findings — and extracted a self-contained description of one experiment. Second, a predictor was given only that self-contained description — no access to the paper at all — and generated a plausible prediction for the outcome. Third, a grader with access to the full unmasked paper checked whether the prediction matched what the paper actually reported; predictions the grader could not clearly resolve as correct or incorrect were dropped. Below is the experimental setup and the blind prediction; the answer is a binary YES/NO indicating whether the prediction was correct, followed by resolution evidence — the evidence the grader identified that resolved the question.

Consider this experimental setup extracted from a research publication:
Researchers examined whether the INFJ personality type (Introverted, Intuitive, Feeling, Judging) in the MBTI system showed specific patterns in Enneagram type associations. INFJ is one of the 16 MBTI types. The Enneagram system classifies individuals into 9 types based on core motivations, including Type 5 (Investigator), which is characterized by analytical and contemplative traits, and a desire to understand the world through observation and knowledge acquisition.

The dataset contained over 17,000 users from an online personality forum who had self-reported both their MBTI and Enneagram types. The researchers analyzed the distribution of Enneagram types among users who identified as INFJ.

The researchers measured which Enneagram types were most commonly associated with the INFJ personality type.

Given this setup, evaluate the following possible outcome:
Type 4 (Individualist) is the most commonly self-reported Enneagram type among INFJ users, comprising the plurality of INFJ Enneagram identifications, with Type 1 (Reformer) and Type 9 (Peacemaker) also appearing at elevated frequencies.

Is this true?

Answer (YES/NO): NO